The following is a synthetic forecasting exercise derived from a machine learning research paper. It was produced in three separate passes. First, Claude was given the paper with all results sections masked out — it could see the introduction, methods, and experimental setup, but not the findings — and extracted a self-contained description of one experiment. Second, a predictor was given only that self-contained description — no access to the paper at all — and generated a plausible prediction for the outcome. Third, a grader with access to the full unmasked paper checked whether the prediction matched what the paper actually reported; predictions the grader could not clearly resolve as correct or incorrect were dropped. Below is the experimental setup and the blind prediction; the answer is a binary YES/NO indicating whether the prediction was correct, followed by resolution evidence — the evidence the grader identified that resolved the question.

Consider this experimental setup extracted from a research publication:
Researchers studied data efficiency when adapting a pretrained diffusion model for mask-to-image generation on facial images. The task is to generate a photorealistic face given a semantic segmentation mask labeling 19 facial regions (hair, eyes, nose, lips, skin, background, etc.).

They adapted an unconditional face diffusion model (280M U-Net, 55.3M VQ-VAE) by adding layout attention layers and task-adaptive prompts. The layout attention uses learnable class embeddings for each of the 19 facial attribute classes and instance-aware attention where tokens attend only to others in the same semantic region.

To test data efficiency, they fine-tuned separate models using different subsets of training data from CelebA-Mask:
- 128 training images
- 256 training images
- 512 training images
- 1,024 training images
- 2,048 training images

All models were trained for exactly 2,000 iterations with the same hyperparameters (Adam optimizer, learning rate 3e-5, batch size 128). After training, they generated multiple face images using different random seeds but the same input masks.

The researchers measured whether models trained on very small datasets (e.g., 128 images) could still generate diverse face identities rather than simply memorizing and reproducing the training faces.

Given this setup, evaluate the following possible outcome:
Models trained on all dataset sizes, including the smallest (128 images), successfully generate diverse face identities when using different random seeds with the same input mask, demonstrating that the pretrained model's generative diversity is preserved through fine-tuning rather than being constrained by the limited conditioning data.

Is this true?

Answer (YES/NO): YES